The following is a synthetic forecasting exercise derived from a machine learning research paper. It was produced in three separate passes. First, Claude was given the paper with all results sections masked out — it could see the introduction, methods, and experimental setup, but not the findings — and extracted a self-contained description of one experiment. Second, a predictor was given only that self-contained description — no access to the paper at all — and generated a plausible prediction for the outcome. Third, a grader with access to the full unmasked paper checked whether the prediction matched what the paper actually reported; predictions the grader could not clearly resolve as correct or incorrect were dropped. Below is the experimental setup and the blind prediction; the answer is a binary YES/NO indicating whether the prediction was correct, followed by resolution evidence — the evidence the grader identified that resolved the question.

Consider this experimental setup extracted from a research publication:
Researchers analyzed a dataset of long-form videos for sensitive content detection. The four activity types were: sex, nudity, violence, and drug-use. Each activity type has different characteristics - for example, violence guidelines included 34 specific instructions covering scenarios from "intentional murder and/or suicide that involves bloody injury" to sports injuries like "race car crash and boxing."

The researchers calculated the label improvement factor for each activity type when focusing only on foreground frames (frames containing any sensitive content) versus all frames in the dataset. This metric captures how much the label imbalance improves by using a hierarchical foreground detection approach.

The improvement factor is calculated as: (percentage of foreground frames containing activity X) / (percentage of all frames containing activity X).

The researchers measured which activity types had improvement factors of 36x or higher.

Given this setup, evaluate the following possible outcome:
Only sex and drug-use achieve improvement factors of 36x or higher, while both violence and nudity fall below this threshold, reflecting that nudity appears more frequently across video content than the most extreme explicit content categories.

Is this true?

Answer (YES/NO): NO